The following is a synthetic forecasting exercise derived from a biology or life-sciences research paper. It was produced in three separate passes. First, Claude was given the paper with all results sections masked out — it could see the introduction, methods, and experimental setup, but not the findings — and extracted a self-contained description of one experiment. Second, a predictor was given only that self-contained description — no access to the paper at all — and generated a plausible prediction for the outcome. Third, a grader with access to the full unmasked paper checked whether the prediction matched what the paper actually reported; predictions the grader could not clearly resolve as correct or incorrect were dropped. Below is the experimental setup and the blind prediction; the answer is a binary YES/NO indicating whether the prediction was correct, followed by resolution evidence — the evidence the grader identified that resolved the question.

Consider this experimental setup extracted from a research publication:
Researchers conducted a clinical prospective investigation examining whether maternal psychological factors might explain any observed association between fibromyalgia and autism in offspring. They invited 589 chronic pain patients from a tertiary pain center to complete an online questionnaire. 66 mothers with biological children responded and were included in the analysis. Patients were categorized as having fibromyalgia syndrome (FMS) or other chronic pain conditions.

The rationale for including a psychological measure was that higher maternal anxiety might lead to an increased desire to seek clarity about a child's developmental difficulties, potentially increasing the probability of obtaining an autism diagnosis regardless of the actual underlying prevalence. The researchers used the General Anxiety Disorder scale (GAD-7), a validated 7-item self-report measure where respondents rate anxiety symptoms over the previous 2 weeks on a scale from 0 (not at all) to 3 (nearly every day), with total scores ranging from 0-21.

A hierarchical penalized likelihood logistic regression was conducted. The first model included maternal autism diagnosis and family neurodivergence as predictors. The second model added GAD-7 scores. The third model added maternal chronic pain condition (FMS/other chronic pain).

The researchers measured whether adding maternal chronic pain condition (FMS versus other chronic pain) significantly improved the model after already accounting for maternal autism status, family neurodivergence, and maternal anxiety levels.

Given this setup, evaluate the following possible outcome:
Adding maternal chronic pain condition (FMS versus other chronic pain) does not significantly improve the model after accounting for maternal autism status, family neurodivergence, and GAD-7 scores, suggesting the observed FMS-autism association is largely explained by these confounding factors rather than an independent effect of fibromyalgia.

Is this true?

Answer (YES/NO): NO